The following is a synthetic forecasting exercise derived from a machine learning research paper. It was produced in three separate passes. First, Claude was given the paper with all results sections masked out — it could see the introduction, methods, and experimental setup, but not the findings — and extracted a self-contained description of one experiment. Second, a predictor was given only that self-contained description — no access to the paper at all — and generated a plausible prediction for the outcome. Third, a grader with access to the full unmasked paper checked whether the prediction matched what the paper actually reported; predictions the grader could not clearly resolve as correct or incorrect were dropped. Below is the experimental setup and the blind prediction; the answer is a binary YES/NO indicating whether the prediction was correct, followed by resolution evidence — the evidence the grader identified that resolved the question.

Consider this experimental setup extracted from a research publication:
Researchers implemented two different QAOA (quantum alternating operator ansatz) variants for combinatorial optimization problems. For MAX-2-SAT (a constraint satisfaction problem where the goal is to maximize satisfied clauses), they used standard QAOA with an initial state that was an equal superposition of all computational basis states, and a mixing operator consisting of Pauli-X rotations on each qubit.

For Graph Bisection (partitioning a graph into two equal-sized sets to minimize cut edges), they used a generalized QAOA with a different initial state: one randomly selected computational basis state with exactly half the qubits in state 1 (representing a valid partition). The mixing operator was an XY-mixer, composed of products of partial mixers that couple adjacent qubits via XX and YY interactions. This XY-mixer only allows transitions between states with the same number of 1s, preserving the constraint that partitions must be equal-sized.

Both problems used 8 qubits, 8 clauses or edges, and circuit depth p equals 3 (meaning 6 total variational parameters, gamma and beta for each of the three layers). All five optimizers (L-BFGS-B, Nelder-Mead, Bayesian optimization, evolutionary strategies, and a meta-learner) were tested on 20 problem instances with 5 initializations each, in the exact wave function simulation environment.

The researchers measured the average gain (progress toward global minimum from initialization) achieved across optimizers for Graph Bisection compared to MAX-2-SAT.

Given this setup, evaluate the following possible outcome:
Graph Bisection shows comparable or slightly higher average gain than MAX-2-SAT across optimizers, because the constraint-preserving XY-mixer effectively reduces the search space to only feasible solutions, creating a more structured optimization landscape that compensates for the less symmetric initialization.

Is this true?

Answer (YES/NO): NO